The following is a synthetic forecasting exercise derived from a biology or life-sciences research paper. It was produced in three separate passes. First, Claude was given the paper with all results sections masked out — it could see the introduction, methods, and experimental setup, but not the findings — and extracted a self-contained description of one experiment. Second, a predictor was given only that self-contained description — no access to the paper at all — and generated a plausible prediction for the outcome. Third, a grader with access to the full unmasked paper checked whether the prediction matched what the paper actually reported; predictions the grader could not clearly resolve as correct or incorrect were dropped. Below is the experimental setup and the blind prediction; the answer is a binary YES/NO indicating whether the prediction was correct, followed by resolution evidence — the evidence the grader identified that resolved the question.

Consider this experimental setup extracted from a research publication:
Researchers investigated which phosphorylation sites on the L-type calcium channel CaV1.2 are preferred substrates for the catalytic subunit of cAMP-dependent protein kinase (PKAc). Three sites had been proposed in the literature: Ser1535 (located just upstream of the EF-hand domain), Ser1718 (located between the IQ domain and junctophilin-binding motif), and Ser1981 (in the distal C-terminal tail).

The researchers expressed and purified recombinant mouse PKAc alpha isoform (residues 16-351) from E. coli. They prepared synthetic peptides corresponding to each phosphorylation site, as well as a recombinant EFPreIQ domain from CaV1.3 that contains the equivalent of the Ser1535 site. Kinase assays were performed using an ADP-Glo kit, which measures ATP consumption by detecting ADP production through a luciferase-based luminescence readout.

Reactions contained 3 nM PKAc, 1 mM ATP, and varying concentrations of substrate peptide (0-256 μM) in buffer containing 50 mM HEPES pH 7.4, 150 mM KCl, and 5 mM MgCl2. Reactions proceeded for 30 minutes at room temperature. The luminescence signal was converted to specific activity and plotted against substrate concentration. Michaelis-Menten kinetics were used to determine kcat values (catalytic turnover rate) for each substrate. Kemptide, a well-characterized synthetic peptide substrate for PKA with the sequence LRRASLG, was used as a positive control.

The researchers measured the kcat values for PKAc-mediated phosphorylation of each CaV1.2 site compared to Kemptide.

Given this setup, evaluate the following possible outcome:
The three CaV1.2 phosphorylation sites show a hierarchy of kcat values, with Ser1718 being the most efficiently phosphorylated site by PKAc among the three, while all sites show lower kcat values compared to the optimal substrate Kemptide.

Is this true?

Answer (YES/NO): NO